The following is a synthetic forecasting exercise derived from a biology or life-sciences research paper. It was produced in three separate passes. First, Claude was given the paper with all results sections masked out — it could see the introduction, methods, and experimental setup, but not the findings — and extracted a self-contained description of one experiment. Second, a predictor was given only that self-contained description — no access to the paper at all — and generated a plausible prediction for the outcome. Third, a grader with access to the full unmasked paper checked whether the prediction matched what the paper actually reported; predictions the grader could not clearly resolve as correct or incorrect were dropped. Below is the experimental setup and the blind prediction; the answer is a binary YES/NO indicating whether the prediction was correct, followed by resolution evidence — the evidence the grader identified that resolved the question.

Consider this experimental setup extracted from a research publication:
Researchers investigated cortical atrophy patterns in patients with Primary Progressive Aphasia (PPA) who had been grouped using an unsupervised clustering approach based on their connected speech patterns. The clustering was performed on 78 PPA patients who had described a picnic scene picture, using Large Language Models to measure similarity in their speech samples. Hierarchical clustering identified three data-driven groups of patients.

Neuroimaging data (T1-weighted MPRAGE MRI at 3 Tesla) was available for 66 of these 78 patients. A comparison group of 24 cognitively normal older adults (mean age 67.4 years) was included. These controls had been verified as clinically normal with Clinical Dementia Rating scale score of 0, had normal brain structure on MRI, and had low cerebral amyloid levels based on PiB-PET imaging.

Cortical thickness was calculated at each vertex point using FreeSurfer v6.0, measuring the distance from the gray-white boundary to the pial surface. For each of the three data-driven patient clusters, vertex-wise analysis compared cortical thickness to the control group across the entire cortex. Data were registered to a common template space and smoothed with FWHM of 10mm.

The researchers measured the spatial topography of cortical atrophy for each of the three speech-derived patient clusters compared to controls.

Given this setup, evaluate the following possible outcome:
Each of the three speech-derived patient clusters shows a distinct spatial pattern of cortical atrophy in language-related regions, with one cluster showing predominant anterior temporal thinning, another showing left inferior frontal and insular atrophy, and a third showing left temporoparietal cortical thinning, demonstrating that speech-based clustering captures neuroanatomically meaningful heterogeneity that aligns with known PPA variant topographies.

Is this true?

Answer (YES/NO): NO